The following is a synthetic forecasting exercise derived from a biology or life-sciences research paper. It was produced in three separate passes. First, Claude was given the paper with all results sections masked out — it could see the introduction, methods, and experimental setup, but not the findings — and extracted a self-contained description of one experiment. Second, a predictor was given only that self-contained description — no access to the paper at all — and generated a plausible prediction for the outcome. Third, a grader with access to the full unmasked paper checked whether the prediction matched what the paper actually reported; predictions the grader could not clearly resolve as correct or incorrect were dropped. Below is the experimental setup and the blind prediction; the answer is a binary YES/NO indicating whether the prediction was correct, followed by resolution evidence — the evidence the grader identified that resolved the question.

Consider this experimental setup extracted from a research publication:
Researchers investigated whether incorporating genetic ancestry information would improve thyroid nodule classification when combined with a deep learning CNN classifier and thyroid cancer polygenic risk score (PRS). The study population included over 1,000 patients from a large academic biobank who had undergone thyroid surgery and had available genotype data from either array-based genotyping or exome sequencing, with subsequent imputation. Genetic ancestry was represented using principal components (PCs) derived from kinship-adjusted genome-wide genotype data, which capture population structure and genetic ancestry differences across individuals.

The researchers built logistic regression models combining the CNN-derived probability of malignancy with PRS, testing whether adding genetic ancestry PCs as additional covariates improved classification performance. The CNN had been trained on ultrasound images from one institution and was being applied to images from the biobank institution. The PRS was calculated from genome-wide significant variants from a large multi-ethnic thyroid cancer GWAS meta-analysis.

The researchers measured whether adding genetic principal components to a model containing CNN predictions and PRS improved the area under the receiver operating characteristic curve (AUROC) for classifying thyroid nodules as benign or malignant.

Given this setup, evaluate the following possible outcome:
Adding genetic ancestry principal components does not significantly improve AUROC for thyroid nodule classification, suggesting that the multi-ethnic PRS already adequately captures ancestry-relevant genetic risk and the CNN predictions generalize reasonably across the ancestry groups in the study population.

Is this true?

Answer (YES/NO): NO